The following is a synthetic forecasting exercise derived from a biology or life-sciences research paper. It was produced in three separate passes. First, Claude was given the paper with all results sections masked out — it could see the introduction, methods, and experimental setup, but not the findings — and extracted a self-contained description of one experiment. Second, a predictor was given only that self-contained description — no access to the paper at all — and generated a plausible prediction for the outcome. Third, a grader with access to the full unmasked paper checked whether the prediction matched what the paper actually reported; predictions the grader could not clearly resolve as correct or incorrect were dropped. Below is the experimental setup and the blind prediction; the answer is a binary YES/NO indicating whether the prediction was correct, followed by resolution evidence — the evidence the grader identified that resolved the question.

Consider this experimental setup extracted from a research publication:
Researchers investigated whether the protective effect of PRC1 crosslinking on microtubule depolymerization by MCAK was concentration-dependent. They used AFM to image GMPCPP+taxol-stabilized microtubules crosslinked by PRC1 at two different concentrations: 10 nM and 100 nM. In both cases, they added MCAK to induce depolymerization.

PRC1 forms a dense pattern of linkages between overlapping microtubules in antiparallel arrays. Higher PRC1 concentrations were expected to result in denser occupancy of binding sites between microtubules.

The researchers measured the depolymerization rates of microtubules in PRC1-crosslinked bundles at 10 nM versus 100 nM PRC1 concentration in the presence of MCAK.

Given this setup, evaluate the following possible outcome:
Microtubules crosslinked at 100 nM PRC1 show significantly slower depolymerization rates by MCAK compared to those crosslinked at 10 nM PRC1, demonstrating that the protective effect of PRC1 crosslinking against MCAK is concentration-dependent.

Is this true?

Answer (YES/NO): YES